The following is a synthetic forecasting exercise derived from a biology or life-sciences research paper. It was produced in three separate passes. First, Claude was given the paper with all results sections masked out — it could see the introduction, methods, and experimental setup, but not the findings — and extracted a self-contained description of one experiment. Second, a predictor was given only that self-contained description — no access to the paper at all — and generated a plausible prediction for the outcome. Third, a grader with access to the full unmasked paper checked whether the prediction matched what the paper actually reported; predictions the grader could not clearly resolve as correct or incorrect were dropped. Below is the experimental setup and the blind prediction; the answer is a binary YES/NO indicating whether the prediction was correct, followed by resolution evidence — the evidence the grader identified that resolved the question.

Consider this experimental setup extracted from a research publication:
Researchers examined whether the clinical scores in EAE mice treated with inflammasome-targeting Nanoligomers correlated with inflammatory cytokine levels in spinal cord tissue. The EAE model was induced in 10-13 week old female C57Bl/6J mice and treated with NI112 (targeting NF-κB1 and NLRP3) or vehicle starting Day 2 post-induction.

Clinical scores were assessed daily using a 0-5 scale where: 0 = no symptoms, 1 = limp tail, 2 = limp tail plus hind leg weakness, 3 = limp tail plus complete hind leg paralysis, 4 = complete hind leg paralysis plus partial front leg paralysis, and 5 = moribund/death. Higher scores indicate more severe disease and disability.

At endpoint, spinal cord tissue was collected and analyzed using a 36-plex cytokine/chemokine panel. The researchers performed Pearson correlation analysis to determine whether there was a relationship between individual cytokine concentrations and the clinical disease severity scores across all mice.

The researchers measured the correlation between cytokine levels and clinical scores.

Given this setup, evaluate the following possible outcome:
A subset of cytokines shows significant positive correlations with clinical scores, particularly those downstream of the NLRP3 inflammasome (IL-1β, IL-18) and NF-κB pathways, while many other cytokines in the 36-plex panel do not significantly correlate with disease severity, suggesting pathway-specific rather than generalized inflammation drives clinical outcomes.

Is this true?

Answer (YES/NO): NO